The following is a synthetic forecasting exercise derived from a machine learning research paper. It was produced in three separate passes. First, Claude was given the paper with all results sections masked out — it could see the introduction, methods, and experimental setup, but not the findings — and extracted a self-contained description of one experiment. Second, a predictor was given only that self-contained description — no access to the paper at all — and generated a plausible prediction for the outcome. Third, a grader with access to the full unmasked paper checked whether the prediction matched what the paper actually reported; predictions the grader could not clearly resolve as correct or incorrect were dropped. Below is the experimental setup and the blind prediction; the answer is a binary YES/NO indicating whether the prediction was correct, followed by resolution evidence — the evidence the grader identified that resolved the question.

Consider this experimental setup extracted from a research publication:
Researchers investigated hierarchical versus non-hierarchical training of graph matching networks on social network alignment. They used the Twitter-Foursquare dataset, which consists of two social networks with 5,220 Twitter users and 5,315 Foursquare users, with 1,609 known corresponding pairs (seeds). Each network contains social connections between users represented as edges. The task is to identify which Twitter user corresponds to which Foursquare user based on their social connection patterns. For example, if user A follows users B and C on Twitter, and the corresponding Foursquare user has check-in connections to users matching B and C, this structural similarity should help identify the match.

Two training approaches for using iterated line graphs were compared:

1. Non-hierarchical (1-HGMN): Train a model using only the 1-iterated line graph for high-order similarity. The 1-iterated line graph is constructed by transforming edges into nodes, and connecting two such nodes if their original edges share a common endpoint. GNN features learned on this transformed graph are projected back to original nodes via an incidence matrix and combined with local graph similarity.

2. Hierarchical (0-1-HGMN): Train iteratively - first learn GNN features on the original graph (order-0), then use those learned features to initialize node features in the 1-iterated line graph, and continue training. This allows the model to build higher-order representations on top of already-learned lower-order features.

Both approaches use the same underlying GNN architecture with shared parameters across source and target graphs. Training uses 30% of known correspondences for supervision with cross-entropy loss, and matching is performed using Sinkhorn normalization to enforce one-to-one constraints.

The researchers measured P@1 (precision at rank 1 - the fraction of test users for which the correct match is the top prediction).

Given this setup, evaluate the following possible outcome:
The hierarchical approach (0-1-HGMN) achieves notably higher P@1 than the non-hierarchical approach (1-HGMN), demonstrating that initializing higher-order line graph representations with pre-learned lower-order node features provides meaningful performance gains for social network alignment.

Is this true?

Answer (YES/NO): NO